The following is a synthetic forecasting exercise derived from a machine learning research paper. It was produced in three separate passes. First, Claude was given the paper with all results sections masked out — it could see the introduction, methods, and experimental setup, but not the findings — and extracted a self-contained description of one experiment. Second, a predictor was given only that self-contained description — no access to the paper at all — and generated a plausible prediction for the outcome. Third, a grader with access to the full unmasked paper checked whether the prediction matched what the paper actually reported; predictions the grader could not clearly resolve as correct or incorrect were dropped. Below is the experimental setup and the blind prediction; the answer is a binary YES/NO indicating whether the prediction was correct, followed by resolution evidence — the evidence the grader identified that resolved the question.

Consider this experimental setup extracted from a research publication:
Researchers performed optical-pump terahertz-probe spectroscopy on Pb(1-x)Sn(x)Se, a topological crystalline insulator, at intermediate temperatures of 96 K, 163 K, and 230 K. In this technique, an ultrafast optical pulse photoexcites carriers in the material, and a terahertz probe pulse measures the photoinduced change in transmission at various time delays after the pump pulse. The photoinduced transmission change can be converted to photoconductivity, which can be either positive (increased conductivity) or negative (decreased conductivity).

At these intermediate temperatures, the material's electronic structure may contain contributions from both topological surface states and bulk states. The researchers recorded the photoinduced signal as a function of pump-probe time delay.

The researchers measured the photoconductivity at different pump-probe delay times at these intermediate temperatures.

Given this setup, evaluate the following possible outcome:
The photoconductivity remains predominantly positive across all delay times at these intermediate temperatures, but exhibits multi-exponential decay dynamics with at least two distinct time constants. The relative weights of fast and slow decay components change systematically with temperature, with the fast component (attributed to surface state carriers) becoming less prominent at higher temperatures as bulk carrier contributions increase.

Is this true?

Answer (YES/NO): NO